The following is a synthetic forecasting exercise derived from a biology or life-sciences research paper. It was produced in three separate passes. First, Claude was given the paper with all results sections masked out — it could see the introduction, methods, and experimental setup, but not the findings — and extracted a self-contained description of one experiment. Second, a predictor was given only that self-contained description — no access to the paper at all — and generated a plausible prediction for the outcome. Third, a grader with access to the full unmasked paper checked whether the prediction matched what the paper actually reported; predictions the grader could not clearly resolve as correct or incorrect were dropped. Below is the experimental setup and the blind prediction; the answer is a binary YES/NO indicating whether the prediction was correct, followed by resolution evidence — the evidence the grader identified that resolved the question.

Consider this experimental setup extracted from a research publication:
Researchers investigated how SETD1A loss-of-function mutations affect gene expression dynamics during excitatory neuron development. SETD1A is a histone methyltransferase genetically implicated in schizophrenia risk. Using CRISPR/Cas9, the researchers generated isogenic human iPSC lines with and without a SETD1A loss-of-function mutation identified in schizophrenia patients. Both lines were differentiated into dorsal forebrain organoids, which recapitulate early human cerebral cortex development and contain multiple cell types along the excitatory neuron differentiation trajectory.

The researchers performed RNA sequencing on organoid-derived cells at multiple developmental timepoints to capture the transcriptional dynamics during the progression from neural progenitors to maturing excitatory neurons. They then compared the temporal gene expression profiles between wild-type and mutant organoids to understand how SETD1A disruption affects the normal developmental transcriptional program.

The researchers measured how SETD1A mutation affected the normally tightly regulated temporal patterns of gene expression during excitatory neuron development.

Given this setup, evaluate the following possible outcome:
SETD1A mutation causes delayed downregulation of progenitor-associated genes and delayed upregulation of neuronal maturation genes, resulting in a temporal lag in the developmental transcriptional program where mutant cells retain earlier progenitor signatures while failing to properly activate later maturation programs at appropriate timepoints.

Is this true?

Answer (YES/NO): YES